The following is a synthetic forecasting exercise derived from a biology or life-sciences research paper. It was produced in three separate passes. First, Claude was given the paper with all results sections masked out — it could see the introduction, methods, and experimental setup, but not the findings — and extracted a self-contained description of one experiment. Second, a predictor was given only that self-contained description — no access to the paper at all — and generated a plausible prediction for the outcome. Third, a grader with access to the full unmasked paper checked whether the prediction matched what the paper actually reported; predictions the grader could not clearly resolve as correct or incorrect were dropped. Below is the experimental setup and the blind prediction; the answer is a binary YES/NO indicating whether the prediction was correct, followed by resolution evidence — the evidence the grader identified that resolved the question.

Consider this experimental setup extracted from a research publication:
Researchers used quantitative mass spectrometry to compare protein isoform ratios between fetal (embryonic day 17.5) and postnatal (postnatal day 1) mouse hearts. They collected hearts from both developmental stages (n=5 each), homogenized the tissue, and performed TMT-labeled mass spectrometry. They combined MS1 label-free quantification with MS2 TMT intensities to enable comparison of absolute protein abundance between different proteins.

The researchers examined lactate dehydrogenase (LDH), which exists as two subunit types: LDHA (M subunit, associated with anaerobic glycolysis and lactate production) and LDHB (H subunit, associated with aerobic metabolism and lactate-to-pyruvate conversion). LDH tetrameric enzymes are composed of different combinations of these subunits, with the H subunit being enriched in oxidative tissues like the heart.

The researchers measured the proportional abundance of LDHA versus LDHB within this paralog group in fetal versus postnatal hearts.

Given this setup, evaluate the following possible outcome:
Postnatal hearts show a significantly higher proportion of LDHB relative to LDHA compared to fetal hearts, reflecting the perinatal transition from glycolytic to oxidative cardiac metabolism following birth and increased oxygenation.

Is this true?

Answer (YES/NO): YES